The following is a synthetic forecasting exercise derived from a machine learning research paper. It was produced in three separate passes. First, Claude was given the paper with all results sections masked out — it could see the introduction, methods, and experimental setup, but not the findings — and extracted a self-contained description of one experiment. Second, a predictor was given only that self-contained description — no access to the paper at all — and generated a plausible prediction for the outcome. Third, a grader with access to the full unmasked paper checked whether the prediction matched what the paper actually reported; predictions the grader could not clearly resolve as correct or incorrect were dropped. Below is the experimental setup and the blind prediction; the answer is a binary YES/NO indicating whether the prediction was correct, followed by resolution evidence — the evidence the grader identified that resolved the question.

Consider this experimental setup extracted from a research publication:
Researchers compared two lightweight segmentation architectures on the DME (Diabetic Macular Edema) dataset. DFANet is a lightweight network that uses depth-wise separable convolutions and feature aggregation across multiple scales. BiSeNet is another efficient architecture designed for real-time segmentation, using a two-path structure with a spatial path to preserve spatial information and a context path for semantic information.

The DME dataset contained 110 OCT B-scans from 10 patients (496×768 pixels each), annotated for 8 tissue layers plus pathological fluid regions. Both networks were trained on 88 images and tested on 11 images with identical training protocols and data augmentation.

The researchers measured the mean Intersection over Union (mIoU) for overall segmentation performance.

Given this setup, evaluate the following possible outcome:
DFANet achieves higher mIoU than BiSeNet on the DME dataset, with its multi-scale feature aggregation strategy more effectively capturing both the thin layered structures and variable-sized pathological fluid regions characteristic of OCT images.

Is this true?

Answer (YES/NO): NO